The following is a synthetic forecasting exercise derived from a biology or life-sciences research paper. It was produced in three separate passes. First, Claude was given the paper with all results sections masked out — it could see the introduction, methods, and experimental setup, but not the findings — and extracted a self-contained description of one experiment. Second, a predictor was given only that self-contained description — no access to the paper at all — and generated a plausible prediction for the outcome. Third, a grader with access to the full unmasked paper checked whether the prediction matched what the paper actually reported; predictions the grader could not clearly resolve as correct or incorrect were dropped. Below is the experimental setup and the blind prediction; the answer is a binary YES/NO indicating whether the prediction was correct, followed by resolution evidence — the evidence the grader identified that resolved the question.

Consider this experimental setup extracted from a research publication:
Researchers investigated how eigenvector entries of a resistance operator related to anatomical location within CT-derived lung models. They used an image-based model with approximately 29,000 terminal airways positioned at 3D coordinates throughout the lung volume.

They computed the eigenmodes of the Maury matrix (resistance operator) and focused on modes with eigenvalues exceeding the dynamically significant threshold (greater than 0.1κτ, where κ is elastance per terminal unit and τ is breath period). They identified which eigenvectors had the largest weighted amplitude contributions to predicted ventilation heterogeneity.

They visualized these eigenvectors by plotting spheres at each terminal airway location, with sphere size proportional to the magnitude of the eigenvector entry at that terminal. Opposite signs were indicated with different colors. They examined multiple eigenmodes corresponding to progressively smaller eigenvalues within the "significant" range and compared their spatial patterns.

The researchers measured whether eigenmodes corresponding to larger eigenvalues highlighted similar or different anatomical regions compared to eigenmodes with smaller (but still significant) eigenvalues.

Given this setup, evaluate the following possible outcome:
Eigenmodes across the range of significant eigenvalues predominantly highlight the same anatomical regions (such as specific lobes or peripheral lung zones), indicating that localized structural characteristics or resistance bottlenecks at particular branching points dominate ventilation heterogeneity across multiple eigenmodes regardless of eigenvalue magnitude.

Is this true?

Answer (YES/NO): NO